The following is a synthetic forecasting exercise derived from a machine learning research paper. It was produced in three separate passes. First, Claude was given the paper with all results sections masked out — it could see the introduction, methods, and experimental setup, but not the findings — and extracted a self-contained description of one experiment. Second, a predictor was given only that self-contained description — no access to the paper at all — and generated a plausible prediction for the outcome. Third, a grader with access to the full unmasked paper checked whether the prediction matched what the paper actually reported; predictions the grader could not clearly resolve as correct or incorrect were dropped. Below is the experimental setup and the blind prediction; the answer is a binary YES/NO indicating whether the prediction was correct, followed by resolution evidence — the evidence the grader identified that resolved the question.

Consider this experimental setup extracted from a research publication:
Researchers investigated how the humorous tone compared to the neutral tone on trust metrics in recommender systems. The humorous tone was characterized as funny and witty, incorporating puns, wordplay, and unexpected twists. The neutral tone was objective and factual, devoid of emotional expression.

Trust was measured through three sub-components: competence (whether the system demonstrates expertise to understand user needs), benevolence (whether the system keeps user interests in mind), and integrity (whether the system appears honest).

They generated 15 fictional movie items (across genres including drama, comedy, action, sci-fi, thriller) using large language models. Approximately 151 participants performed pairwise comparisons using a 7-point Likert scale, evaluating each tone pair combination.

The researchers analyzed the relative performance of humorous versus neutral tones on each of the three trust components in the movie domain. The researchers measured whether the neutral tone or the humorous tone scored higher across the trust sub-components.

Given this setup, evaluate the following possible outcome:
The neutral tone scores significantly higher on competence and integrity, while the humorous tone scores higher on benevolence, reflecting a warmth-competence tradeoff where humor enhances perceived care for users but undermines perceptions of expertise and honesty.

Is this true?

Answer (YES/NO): NO